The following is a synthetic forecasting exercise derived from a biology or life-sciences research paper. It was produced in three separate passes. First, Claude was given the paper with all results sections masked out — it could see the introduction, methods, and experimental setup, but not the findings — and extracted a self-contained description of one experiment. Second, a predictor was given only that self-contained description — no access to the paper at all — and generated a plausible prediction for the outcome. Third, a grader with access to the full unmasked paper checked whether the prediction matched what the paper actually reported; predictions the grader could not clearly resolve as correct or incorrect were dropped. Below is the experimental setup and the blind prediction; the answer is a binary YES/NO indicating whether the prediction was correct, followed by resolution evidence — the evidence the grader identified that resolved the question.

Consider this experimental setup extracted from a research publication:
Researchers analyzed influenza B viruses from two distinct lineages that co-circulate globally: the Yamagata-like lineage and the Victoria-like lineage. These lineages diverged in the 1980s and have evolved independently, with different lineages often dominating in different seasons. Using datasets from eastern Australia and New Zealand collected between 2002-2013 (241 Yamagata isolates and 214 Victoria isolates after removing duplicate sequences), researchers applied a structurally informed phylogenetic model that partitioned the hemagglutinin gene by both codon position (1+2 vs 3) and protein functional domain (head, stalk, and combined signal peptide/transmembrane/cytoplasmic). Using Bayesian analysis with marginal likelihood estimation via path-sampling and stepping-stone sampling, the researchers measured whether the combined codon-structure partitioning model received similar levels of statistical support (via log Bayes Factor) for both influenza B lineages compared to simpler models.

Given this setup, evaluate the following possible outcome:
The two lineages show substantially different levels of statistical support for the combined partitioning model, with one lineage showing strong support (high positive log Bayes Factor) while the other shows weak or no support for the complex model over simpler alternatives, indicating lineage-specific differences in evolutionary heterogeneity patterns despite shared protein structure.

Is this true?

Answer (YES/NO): NO